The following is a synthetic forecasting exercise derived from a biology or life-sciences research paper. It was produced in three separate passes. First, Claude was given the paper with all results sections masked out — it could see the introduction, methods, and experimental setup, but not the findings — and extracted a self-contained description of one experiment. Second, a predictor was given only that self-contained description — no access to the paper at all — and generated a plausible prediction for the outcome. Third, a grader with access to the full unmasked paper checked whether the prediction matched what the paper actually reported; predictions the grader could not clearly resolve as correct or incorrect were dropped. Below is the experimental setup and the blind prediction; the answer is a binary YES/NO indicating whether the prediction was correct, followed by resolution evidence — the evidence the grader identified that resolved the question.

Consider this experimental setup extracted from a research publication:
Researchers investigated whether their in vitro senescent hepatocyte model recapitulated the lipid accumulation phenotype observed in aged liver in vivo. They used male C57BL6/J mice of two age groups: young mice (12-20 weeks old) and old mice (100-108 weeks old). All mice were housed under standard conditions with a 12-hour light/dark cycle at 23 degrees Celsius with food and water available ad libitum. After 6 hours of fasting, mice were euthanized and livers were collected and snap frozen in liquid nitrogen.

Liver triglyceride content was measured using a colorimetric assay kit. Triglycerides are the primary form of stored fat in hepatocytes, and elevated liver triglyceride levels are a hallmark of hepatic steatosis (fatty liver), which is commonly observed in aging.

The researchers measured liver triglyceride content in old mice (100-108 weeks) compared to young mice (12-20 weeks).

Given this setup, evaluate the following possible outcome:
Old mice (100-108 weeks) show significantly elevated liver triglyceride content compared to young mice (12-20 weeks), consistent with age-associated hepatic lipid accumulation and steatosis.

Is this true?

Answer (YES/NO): YES